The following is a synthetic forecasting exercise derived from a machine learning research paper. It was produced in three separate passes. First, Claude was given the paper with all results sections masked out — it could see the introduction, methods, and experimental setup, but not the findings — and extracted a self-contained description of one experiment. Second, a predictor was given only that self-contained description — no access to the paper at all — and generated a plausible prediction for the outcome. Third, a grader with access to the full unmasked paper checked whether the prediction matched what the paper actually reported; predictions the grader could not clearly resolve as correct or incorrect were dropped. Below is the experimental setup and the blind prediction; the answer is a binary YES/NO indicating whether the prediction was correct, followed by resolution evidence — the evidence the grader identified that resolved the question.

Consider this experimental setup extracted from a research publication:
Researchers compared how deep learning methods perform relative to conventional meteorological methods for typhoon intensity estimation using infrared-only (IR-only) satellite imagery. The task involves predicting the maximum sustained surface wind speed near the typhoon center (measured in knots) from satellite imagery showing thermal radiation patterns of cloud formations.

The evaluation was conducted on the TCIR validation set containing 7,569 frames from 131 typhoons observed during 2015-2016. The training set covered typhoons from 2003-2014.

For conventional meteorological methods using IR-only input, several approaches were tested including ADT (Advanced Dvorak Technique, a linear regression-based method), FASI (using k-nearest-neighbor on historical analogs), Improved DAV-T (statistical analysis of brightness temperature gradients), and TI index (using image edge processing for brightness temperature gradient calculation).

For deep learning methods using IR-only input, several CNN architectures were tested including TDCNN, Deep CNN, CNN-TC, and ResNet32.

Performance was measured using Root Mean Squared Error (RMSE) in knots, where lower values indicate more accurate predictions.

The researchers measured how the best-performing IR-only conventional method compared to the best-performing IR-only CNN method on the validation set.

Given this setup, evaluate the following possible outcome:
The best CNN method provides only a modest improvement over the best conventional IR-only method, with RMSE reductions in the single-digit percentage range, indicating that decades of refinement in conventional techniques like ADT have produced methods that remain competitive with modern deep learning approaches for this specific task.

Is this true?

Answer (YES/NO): NO